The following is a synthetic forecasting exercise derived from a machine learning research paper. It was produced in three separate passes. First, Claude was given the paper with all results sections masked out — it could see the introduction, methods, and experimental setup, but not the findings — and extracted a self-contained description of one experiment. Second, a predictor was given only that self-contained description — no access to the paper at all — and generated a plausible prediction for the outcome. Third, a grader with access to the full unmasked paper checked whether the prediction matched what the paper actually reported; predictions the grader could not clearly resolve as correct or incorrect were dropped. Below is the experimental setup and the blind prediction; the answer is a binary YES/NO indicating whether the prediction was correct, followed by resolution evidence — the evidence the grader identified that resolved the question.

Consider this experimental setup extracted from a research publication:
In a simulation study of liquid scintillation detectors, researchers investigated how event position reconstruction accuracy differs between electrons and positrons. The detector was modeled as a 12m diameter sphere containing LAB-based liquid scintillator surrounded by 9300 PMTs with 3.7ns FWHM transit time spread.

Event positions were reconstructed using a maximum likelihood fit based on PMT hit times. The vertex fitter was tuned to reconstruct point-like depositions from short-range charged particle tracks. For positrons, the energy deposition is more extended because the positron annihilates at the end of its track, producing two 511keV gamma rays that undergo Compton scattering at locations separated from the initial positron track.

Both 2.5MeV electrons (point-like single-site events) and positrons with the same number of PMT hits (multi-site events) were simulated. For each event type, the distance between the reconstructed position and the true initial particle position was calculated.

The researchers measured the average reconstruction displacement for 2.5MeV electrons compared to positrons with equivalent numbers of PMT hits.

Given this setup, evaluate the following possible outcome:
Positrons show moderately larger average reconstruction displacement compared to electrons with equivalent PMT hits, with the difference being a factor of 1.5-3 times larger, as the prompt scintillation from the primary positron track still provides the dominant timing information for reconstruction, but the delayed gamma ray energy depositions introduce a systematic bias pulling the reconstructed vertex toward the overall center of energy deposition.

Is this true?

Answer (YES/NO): NO